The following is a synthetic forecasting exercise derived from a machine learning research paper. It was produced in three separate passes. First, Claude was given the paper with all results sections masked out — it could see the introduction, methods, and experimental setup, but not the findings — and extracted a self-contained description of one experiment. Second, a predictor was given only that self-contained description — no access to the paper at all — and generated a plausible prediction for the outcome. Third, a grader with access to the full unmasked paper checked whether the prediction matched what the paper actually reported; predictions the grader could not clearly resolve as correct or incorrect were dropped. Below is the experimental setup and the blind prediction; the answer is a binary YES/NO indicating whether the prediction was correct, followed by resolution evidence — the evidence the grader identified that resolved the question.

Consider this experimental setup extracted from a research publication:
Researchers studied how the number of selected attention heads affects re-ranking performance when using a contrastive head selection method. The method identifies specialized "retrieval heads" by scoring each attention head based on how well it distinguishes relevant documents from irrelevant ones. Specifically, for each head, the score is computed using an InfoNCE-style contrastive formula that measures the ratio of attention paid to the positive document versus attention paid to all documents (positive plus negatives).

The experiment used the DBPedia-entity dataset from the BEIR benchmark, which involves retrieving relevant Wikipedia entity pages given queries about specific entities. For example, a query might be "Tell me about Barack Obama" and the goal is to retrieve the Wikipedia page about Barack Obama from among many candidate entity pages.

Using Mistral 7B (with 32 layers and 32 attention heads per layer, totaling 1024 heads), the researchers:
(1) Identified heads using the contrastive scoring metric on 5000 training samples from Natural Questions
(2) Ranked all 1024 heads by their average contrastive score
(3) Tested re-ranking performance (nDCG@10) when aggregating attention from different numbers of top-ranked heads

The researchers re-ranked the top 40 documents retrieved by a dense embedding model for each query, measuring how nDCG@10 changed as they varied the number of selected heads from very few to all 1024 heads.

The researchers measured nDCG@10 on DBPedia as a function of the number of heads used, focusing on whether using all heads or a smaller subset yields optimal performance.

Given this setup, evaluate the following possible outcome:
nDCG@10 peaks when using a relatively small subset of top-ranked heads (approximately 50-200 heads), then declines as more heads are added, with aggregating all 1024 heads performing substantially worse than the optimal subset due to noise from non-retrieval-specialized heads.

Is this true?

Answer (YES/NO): NO